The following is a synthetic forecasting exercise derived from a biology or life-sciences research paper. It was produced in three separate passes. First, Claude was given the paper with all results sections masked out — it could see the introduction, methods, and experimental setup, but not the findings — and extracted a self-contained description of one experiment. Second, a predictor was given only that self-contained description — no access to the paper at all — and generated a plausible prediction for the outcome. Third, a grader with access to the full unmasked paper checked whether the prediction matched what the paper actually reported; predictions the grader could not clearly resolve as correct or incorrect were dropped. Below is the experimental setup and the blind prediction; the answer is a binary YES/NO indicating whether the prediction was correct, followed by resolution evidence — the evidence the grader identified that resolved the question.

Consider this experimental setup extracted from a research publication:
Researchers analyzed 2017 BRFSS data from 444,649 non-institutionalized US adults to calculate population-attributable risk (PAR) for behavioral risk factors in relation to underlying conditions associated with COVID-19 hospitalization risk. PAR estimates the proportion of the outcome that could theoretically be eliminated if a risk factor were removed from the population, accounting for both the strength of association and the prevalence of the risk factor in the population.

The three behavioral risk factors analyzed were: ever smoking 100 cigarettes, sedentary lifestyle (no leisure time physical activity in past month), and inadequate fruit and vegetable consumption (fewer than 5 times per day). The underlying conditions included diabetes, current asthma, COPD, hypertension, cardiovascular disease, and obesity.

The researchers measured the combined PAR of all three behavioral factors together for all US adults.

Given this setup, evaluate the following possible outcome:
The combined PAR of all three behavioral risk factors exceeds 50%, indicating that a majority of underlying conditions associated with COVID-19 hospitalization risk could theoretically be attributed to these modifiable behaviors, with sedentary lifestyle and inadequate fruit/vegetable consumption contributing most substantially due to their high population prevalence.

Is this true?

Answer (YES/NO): NO